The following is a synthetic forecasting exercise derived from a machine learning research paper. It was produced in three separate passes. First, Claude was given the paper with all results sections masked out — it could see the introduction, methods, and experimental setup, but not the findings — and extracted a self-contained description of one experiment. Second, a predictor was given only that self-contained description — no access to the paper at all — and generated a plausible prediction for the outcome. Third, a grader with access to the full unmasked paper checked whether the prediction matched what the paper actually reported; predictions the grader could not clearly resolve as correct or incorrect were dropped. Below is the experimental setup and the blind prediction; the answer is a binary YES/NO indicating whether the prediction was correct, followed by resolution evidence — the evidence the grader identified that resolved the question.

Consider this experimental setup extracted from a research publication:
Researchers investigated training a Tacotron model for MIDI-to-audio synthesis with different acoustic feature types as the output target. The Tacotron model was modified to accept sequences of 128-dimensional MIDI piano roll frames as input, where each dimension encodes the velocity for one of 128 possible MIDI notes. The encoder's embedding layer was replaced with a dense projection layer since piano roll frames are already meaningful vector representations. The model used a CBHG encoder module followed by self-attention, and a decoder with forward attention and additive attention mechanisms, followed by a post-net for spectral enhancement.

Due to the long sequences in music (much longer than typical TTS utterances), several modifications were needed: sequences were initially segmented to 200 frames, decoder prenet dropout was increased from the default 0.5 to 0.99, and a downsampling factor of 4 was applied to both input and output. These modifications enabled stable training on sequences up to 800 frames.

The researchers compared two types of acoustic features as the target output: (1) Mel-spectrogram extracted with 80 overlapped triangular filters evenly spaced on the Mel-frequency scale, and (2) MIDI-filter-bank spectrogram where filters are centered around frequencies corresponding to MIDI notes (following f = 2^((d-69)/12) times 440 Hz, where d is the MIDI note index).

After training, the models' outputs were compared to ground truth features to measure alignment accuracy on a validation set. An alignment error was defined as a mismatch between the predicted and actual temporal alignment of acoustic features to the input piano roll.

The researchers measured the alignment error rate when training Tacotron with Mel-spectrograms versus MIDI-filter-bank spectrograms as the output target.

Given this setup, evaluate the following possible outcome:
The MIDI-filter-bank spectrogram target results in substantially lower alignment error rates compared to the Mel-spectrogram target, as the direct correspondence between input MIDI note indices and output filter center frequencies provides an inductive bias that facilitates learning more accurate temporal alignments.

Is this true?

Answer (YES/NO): YES